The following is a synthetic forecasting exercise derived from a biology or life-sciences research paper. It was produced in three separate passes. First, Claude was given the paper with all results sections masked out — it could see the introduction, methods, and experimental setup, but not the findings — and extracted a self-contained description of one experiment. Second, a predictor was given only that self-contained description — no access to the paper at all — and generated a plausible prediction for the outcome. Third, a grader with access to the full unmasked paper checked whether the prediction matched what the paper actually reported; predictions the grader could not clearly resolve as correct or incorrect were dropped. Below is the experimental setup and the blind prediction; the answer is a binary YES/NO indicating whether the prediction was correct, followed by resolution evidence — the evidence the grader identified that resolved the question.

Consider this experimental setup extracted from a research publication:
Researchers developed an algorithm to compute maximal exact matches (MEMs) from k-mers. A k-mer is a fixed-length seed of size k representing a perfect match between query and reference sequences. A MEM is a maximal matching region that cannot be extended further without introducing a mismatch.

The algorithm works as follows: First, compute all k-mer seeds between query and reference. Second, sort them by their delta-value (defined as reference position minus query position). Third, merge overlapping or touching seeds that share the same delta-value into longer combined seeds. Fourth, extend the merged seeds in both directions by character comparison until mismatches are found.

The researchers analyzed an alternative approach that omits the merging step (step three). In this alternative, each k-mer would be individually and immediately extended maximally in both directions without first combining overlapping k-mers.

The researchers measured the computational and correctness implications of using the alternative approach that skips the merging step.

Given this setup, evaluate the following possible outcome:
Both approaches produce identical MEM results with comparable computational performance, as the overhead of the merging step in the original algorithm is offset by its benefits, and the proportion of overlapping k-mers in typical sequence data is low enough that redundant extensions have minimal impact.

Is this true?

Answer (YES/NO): NO